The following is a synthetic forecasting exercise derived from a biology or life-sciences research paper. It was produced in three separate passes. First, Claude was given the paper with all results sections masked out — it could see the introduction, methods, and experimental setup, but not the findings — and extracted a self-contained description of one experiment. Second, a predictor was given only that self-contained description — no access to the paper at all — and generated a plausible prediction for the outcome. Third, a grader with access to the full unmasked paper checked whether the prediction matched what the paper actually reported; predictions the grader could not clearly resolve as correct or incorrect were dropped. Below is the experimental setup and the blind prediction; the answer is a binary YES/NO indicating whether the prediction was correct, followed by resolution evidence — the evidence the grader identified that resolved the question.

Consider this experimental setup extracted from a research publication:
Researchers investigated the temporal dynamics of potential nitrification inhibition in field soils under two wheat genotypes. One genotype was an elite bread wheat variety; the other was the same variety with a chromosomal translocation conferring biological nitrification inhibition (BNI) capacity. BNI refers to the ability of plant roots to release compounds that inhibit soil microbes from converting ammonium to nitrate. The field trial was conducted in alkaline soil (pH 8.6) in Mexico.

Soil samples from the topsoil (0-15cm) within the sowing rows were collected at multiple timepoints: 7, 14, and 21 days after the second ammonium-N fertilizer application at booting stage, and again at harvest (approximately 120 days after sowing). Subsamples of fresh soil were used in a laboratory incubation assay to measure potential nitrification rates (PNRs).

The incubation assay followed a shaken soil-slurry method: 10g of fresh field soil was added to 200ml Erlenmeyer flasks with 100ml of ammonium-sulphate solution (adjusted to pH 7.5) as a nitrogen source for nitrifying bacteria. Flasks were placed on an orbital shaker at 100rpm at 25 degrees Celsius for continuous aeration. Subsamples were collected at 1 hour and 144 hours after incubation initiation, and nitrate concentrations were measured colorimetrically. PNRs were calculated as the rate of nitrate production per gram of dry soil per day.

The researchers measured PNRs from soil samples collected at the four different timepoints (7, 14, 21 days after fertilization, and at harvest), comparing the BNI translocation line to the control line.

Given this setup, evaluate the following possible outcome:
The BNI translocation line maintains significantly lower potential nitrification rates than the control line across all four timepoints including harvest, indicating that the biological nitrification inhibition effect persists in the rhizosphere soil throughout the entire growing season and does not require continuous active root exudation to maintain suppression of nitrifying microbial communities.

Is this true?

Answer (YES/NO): NO